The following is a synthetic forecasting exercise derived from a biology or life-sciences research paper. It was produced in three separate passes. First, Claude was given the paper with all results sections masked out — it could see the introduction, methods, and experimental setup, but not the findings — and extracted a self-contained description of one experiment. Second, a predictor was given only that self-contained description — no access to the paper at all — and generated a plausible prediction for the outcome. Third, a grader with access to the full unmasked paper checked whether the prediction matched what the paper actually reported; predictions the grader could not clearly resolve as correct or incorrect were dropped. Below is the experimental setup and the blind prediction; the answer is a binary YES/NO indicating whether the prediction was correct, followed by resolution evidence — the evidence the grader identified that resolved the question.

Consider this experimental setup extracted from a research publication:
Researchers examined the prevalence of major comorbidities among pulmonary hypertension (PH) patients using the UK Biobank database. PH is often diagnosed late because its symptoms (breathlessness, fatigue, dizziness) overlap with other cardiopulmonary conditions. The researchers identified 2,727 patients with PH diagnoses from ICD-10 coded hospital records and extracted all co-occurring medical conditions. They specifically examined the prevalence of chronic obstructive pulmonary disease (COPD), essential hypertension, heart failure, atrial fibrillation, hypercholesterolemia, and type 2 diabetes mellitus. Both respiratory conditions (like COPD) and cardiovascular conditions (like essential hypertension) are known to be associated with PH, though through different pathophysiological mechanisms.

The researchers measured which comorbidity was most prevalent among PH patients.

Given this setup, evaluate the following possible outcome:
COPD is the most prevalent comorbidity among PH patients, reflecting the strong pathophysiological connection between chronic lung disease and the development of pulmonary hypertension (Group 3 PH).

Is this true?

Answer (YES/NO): YES